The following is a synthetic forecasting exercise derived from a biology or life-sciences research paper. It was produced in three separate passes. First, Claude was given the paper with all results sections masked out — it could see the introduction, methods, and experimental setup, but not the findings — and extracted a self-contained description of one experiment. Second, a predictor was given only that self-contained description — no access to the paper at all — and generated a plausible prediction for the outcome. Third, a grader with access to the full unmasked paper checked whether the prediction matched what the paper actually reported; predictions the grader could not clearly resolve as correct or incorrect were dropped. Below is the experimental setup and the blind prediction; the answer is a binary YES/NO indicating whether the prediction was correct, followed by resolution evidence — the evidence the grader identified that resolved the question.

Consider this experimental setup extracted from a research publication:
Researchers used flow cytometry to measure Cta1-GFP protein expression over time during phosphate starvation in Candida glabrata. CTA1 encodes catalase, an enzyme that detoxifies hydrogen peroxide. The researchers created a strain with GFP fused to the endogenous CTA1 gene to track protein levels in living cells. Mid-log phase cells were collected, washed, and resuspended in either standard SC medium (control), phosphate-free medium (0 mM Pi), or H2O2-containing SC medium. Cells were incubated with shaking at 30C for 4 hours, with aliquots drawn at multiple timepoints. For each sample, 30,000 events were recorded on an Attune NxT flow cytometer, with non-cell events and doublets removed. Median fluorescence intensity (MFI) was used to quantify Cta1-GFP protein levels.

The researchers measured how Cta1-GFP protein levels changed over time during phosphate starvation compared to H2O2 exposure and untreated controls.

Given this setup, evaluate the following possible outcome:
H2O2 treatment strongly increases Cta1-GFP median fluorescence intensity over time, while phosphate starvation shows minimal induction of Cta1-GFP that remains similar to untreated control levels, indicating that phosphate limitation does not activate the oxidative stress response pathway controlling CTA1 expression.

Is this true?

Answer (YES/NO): NO